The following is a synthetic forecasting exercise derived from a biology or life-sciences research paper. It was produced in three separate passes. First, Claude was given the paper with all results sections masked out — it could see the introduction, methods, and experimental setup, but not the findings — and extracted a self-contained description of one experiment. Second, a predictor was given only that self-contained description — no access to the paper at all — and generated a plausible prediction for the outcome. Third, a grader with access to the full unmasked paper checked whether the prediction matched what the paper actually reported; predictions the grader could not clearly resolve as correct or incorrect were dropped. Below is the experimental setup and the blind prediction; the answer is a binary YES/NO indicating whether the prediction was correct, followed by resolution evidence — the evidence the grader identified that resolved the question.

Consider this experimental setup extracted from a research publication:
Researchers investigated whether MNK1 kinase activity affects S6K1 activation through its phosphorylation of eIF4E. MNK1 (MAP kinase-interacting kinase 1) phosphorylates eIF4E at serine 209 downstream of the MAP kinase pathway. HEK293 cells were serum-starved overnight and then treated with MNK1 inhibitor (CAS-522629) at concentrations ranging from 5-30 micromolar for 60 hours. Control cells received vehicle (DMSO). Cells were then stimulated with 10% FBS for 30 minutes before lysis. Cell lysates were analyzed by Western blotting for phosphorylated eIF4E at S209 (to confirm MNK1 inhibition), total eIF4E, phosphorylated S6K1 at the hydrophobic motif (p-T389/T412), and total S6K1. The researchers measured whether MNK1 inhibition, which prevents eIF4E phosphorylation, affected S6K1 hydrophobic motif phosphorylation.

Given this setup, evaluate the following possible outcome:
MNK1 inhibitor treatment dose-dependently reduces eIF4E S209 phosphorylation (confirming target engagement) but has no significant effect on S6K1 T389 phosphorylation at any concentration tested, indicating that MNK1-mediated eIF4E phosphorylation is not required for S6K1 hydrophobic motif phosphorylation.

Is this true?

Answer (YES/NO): NO